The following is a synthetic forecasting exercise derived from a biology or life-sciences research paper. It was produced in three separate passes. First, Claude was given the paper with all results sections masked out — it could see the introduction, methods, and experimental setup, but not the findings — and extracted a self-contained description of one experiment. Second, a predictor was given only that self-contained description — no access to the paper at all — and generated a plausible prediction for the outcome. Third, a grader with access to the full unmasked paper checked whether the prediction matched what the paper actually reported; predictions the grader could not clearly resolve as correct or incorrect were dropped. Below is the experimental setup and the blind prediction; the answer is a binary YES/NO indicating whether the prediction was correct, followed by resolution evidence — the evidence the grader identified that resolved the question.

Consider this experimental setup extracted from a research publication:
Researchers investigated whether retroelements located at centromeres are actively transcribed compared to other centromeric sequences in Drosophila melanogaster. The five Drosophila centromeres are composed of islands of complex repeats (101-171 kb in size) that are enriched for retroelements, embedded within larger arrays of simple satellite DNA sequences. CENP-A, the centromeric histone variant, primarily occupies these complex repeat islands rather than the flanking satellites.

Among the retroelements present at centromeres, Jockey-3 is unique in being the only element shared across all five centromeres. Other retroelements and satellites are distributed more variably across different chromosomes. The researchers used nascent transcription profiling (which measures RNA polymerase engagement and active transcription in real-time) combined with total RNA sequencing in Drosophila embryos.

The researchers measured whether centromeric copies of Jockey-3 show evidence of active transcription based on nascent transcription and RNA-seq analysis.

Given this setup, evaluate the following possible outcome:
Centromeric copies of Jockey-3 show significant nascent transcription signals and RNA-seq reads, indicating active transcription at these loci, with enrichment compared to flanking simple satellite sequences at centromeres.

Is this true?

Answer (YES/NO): YES